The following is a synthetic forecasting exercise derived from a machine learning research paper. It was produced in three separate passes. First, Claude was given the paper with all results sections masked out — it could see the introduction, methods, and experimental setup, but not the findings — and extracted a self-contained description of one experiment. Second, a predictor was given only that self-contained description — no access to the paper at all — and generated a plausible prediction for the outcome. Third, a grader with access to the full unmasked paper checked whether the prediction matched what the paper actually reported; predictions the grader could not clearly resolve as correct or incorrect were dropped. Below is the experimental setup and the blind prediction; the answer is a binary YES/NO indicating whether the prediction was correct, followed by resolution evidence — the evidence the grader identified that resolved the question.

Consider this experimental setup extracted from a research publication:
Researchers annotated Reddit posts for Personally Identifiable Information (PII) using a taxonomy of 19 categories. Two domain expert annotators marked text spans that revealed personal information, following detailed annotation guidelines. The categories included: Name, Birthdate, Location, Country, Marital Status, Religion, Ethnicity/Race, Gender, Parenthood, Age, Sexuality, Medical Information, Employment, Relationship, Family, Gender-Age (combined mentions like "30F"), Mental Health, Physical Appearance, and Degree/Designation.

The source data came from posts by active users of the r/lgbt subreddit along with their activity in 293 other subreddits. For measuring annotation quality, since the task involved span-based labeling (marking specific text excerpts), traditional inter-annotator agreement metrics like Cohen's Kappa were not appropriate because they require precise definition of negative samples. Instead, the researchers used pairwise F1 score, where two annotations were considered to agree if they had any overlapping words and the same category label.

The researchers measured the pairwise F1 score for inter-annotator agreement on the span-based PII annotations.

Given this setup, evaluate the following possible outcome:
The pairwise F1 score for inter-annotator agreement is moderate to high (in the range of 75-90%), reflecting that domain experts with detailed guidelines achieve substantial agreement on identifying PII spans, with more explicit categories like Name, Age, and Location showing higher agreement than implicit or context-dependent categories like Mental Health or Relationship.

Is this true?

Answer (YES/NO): YES